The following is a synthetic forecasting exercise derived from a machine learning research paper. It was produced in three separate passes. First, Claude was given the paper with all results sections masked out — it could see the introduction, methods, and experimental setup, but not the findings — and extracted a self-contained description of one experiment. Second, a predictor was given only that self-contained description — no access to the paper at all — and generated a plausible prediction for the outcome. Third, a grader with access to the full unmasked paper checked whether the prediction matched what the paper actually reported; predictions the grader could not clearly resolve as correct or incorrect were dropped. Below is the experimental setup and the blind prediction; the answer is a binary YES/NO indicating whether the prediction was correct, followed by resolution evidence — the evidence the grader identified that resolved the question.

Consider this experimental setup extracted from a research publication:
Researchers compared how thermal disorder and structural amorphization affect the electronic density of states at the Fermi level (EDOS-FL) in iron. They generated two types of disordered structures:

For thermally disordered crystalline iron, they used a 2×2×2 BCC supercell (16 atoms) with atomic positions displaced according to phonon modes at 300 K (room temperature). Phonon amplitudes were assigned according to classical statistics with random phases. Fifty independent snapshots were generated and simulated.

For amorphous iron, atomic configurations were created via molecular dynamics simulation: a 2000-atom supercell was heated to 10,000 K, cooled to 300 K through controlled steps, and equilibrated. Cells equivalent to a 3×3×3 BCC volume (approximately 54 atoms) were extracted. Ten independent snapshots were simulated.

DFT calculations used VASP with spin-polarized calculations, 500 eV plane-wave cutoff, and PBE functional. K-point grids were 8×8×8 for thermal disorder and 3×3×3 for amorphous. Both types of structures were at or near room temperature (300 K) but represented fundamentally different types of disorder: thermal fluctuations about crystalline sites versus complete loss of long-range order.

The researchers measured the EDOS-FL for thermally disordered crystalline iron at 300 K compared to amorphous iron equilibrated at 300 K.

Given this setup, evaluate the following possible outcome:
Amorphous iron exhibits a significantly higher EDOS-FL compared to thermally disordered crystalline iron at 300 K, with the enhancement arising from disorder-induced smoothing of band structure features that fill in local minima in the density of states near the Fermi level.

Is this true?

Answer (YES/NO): YES